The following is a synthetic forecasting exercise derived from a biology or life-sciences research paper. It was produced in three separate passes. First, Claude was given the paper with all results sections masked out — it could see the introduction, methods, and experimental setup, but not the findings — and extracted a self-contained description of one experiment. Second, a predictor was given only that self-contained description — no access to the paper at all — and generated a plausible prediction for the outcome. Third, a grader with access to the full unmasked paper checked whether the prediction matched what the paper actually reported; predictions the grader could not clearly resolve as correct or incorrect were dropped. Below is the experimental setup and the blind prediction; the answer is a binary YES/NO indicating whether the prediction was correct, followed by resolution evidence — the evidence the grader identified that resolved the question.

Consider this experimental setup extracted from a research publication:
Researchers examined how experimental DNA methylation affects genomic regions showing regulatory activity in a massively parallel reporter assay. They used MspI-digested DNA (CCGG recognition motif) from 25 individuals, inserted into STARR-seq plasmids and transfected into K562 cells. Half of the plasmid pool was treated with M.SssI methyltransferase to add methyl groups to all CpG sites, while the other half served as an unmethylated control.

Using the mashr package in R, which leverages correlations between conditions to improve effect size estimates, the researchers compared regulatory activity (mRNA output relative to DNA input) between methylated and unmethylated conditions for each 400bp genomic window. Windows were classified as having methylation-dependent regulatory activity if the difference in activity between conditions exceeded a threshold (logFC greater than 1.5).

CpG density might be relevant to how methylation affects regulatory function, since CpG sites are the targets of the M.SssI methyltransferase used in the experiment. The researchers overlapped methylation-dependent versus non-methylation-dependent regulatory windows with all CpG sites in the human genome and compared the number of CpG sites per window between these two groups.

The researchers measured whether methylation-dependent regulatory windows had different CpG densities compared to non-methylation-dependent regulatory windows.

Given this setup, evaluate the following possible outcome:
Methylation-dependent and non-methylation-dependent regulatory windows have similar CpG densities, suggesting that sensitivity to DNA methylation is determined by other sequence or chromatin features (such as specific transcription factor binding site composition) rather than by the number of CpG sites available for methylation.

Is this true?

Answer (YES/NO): NO